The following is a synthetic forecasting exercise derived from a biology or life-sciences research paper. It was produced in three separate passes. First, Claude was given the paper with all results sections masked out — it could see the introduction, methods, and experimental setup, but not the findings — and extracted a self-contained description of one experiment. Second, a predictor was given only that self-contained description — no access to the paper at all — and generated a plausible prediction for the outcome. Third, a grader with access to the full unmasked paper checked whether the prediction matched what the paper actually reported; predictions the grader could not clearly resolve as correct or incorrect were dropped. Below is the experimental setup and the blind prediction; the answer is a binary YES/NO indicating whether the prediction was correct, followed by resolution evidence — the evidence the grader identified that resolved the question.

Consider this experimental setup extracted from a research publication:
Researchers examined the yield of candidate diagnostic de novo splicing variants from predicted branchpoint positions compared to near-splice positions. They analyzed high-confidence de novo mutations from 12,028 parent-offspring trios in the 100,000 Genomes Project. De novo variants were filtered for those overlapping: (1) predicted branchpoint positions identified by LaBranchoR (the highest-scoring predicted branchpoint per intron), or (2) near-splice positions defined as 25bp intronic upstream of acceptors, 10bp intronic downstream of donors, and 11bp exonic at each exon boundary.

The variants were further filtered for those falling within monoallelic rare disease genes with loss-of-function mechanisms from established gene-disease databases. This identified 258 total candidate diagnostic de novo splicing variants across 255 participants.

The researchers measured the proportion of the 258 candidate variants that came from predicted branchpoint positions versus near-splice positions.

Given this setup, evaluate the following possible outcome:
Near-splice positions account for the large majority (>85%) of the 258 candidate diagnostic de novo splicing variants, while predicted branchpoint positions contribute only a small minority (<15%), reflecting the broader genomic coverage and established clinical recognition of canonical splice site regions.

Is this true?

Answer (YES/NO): YES